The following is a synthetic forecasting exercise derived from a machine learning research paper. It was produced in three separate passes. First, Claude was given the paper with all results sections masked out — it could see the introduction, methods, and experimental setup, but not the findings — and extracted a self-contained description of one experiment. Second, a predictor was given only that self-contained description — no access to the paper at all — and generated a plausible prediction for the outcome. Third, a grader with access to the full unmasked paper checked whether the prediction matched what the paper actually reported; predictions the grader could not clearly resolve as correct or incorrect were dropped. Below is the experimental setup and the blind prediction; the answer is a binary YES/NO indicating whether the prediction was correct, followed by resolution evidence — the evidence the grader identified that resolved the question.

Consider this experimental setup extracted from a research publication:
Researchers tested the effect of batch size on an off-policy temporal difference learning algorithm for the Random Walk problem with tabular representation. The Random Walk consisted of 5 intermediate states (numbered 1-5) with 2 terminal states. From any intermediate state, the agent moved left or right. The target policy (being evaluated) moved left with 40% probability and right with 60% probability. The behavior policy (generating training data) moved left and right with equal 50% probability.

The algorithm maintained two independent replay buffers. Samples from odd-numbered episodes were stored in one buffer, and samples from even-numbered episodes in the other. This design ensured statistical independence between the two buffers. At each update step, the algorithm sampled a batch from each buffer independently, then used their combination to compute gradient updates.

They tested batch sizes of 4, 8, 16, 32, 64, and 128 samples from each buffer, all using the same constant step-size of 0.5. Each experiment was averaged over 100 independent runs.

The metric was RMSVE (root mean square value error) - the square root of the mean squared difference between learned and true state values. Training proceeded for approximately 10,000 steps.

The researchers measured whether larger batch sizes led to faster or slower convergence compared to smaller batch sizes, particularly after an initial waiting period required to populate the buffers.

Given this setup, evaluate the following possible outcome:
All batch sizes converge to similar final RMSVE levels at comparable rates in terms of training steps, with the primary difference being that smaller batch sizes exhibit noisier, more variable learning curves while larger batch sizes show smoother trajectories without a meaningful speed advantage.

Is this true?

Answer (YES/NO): NO